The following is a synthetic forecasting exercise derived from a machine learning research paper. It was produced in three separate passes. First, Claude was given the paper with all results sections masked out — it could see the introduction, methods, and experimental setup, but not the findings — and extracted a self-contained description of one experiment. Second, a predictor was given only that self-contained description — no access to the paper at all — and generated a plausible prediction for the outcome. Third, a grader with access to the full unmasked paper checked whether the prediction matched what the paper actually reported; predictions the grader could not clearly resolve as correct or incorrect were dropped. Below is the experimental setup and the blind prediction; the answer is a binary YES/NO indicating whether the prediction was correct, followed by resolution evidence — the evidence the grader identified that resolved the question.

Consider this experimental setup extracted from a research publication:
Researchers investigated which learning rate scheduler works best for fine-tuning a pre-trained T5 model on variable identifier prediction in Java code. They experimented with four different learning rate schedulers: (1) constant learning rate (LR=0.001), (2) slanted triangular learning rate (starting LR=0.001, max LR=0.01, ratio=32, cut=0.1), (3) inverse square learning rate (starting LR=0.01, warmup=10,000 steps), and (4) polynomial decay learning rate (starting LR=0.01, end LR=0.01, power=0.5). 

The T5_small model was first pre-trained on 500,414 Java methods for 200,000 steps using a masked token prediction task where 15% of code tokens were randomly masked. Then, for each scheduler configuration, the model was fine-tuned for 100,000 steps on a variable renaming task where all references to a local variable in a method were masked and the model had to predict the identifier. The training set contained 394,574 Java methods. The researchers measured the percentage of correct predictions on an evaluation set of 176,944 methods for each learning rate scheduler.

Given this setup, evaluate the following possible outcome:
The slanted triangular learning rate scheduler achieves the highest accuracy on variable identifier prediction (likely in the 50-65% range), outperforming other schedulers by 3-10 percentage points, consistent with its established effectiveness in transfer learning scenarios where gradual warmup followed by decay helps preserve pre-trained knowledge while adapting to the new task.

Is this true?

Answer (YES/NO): NO